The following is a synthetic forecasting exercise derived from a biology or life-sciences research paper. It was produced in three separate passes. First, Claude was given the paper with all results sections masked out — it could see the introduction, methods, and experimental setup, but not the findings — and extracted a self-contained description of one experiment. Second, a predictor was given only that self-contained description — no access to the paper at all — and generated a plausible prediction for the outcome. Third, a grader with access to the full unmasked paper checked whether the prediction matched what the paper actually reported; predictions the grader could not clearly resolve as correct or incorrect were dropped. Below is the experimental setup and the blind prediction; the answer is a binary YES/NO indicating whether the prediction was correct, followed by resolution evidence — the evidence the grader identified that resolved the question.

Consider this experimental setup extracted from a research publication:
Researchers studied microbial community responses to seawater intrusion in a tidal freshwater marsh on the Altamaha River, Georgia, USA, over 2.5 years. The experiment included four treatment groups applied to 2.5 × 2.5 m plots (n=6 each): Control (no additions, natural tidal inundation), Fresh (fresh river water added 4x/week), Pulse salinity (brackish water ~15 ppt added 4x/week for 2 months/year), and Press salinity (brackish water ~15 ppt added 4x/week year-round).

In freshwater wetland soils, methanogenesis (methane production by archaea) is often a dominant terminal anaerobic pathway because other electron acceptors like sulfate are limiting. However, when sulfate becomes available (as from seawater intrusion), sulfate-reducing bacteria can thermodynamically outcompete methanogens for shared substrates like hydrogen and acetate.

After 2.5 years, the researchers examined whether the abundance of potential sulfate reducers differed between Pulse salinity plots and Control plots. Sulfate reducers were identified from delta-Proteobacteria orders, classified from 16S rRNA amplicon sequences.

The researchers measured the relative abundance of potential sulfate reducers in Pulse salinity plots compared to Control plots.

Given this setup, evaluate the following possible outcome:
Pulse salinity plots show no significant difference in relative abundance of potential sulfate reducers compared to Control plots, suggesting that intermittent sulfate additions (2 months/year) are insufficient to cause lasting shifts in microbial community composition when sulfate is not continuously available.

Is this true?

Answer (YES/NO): NO